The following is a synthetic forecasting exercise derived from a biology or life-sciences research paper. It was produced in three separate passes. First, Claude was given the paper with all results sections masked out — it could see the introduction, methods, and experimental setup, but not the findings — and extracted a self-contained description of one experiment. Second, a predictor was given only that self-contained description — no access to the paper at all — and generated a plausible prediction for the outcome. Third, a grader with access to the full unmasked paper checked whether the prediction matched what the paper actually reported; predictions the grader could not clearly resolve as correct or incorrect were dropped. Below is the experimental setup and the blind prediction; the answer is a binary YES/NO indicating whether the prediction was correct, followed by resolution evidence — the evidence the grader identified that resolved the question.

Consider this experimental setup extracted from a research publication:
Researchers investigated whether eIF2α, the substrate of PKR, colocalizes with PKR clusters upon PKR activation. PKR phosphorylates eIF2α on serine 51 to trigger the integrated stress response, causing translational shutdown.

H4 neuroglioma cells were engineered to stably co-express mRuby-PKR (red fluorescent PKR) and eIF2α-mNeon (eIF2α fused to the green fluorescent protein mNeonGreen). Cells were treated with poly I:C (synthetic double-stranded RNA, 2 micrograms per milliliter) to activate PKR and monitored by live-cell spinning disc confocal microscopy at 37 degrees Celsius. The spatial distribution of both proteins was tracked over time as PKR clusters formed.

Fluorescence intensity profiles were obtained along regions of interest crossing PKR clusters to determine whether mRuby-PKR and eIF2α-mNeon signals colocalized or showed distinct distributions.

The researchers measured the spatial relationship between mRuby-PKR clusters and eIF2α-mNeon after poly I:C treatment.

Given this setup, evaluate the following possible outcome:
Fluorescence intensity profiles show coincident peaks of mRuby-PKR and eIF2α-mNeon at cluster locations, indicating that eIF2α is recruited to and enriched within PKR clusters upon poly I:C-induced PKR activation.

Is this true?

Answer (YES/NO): NO